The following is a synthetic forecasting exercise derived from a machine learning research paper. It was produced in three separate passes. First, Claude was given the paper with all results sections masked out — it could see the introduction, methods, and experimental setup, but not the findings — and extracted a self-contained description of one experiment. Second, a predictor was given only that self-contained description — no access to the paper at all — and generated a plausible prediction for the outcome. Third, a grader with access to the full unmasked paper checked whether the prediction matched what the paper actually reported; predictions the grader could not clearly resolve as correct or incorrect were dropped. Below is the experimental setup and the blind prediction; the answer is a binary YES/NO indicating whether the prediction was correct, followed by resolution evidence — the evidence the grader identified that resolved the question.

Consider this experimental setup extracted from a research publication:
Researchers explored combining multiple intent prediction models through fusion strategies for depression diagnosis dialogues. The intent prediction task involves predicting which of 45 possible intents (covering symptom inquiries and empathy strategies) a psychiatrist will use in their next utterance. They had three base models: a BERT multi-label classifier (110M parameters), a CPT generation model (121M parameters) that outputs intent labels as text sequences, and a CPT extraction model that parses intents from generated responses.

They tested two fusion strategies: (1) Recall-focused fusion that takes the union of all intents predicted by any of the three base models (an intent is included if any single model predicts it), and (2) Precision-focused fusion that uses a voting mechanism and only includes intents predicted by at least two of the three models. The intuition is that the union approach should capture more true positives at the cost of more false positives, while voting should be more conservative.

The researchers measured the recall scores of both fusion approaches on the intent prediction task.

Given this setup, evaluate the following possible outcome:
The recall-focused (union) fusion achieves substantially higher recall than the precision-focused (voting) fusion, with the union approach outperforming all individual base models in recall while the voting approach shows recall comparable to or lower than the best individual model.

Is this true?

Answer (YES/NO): YES